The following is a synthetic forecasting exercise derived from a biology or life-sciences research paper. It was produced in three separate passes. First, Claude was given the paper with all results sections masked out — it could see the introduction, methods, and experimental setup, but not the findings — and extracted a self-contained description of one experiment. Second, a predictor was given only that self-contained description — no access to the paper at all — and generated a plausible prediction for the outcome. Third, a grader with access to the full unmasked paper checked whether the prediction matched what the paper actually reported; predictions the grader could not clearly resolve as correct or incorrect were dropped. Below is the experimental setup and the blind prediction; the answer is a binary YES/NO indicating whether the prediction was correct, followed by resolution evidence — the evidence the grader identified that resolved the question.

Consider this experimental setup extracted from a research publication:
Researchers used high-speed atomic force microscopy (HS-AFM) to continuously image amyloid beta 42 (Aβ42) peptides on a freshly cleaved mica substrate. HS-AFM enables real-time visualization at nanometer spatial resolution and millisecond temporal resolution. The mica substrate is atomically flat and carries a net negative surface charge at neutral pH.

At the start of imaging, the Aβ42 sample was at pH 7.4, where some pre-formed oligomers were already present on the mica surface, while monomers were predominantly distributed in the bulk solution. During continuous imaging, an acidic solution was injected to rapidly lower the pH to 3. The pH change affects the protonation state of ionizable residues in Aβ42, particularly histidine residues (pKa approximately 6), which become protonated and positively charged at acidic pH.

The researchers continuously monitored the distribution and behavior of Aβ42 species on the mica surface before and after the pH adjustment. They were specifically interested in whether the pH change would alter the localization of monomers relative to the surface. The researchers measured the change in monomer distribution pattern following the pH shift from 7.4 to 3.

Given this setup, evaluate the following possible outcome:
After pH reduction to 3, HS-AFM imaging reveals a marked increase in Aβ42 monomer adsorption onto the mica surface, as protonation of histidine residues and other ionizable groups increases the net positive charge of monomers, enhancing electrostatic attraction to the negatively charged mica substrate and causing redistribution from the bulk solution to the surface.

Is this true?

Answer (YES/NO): YES